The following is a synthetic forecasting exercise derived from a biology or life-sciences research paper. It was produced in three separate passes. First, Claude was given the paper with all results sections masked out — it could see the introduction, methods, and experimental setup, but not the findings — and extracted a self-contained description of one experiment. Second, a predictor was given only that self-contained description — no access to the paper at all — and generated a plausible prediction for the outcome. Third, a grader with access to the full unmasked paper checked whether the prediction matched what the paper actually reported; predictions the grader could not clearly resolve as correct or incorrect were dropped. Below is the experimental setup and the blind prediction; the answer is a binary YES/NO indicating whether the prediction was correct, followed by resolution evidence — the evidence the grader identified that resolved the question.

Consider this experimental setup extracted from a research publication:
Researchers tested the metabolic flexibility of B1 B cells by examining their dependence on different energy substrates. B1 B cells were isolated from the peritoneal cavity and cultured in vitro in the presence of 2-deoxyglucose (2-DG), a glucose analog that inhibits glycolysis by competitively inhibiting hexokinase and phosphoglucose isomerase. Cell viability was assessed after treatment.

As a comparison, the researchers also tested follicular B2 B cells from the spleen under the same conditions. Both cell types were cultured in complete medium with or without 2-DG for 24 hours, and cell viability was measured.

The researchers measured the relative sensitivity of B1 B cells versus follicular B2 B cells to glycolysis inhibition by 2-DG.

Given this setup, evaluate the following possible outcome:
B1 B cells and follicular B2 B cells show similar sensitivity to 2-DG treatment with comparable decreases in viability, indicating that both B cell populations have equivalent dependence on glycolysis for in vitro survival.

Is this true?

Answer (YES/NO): NO